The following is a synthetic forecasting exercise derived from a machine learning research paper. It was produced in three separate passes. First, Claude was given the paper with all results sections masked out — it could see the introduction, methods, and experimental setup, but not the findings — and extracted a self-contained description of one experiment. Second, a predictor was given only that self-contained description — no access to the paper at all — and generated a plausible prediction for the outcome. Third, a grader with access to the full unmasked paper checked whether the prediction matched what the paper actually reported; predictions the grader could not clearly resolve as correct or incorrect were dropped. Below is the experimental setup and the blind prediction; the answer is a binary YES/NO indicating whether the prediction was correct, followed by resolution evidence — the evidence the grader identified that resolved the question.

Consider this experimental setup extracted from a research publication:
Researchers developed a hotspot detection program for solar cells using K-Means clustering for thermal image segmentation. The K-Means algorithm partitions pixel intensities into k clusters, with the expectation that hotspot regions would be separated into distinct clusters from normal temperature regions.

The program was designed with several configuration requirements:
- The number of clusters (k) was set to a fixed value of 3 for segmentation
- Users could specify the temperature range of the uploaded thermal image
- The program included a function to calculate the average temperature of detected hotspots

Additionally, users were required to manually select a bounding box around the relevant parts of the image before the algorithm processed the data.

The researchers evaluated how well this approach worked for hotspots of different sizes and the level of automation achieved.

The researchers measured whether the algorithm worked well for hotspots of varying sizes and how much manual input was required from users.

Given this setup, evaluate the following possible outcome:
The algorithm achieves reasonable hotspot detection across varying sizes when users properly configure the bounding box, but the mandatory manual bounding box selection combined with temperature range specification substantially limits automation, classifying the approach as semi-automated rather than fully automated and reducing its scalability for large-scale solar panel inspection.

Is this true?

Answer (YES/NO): NO